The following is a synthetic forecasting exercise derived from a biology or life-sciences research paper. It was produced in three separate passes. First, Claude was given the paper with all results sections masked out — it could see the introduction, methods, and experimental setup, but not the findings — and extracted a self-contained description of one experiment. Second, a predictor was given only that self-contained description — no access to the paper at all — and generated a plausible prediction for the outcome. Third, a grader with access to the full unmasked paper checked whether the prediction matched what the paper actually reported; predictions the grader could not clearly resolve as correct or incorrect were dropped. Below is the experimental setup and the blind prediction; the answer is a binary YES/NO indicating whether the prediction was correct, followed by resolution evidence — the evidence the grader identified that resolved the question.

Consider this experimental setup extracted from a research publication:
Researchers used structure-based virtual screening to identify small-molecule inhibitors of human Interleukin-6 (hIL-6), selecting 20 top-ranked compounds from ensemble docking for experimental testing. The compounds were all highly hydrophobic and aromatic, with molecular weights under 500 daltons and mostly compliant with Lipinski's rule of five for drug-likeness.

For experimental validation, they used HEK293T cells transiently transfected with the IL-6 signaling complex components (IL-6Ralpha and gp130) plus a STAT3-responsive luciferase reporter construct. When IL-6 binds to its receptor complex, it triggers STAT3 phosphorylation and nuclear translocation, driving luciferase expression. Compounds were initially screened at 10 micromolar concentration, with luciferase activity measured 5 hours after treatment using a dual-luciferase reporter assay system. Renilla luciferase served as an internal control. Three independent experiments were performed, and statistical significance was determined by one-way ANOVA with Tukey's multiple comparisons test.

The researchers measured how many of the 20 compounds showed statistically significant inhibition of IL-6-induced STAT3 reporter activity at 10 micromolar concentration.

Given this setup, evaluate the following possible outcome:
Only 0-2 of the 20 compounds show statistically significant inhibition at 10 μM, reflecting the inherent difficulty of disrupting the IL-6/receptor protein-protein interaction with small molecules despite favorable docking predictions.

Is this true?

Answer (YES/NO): NO